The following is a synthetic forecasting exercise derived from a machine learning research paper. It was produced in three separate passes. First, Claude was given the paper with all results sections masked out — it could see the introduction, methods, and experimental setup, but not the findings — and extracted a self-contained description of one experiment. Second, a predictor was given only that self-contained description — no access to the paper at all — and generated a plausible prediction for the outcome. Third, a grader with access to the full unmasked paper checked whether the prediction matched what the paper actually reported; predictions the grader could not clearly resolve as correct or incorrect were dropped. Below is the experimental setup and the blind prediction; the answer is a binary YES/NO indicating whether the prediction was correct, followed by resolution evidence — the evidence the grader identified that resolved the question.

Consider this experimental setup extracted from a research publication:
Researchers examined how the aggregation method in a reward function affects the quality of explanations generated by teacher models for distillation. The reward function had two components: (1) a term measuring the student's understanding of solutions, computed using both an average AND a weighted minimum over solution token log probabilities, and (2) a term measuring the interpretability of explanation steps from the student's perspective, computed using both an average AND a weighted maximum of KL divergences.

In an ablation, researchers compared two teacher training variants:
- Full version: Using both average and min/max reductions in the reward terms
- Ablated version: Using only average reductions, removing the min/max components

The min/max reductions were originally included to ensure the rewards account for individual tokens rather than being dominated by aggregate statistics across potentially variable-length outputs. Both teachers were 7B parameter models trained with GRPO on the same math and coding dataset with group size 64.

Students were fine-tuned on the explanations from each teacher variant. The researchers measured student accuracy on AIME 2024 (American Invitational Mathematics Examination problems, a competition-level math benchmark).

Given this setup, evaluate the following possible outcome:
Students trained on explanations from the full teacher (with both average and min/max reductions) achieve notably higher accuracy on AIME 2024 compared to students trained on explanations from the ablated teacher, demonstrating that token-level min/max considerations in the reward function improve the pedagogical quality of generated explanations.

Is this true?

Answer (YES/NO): NO